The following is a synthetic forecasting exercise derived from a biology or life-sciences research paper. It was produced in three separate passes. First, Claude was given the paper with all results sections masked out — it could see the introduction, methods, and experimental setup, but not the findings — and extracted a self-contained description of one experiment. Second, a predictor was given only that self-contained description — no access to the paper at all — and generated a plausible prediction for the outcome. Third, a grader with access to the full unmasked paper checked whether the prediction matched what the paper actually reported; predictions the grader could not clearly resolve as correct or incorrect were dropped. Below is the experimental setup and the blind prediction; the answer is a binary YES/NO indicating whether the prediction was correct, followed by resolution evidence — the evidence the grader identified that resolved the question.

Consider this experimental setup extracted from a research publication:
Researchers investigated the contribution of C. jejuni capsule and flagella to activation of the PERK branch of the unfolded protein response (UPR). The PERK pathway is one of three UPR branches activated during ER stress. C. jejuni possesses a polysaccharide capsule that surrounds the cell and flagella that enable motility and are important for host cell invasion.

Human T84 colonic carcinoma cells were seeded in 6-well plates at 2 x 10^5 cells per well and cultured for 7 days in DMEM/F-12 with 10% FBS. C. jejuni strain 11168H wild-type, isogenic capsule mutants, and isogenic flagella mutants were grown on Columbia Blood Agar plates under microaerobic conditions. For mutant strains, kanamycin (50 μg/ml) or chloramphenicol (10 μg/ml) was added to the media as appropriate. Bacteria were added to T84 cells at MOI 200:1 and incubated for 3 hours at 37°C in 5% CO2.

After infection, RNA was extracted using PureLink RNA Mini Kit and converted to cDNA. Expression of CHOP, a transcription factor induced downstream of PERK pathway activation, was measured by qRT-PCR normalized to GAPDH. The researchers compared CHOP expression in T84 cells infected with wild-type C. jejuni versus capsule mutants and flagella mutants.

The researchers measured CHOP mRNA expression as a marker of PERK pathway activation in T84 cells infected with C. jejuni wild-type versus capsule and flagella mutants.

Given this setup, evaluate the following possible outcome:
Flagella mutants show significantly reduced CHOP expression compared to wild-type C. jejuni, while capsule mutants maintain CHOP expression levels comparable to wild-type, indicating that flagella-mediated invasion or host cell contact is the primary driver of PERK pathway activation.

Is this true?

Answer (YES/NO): NO